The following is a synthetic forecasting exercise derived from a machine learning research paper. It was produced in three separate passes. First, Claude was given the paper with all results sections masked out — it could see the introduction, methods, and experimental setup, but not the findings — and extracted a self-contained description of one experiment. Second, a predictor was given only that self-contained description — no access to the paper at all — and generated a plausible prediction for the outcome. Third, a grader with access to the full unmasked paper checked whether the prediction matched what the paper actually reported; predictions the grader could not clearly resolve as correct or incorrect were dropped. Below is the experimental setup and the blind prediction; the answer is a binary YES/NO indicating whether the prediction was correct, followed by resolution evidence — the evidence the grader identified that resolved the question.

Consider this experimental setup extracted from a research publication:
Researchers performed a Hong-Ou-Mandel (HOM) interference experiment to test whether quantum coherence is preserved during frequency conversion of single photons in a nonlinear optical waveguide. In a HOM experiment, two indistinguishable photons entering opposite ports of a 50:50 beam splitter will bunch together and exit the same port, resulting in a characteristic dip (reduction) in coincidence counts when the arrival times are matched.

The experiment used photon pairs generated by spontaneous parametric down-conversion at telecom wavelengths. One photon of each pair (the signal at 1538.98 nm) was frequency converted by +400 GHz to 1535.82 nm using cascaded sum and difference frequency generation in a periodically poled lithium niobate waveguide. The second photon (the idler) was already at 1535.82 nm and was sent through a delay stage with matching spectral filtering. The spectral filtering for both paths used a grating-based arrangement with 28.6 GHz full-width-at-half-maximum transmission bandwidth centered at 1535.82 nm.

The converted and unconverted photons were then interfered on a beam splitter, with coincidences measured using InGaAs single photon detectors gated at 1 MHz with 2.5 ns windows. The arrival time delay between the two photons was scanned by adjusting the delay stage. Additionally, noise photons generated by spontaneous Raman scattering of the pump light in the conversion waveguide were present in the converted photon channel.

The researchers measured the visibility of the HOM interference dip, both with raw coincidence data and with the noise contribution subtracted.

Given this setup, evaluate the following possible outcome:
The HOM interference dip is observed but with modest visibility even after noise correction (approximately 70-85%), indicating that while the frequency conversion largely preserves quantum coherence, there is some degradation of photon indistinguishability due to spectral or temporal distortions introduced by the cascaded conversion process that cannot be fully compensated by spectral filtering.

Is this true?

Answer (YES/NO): NO